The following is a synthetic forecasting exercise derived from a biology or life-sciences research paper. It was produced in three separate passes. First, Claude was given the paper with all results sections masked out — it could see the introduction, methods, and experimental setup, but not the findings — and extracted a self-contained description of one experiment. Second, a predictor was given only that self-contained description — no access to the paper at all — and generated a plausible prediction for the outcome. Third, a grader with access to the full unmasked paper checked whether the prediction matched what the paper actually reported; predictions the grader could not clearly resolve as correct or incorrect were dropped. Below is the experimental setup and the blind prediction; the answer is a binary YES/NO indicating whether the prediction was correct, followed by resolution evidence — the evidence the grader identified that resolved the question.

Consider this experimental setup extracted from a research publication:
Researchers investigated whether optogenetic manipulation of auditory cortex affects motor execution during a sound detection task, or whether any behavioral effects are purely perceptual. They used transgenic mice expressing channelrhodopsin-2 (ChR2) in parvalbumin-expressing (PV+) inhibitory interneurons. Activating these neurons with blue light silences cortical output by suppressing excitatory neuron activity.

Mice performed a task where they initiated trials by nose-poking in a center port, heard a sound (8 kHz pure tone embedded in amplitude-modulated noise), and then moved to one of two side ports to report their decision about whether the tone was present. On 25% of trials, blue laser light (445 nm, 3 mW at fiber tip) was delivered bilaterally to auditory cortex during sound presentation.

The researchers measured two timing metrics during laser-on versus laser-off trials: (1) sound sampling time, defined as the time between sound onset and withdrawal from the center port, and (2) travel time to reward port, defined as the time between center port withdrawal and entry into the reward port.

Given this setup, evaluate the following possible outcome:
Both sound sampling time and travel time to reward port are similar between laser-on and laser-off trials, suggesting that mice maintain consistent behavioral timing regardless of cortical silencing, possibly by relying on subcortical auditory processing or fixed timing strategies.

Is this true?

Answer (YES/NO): YES